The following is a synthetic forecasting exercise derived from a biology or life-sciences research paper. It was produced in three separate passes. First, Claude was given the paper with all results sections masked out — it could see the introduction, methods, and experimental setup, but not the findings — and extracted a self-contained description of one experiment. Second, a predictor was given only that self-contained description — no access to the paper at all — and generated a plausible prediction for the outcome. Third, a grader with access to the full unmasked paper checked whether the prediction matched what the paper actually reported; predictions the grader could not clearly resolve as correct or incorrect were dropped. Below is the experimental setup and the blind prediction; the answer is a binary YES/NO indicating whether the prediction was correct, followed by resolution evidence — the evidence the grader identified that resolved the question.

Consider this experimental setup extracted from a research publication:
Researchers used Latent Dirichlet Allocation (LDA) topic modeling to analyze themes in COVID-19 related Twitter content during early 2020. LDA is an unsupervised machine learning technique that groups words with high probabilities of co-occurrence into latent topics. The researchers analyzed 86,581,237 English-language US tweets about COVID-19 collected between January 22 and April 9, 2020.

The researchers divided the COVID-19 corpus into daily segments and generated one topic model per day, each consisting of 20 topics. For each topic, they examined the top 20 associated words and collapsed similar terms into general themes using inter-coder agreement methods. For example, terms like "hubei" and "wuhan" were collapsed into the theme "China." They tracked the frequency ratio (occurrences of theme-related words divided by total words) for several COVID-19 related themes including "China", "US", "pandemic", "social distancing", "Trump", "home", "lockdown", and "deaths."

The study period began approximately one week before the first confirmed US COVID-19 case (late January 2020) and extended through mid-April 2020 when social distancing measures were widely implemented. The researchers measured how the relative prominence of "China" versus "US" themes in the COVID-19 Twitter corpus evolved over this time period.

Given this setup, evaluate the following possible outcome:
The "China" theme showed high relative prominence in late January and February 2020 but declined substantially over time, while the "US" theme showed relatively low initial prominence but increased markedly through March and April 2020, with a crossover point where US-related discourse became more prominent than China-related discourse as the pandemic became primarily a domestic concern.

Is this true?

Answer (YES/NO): YES